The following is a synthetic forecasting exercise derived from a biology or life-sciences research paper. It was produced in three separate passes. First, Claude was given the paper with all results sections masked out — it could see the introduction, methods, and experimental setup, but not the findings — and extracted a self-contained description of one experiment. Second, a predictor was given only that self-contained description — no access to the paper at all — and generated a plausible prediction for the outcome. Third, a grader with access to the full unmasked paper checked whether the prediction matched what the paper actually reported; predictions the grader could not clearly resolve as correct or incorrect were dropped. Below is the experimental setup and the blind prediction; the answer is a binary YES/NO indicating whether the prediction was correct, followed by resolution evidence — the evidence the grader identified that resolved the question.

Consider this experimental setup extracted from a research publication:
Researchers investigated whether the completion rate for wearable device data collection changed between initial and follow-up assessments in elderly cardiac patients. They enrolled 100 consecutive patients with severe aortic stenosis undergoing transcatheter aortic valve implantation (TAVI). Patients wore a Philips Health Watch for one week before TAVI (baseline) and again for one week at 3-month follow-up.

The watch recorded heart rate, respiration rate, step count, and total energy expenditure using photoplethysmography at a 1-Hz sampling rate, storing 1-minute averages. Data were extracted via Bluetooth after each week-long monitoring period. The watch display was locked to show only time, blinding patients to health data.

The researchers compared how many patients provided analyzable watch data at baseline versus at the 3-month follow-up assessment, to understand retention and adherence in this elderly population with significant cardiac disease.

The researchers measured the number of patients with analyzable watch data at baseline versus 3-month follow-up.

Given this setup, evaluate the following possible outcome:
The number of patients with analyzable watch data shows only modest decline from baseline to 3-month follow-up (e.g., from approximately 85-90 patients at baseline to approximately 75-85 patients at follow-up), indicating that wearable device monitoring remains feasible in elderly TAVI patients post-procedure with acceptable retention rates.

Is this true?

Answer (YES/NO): NO